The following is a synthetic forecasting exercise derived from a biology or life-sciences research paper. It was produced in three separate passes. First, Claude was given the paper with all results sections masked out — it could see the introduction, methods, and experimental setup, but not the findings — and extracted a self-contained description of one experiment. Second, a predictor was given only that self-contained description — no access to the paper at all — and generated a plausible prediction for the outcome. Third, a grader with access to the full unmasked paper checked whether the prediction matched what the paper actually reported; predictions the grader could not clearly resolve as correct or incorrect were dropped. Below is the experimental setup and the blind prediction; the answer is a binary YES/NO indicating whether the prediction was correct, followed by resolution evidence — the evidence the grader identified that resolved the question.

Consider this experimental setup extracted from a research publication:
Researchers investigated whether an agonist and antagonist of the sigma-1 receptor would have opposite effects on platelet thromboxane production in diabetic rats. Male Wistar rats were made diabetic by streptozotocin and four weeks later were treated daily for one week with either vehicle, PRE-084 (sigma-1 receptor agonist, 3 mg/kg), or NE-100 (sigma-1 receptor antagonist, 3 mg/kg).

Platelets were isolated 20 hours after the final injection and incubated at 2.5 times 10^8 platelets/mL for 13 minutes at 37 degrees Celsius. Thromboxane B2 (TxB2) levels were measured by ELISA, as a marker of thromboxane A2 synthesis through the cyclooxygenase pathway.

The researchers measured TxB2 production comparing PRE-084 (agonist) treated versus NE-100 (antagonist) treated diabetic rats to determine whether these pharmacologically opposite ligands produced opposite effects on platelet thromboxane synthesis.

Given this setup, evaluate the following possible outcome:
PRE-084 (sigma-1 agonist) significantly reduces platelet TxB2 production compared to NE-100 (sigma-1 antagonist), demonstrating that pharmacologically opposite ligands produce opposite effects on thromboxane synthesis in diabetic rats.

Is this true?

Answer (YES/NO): NO